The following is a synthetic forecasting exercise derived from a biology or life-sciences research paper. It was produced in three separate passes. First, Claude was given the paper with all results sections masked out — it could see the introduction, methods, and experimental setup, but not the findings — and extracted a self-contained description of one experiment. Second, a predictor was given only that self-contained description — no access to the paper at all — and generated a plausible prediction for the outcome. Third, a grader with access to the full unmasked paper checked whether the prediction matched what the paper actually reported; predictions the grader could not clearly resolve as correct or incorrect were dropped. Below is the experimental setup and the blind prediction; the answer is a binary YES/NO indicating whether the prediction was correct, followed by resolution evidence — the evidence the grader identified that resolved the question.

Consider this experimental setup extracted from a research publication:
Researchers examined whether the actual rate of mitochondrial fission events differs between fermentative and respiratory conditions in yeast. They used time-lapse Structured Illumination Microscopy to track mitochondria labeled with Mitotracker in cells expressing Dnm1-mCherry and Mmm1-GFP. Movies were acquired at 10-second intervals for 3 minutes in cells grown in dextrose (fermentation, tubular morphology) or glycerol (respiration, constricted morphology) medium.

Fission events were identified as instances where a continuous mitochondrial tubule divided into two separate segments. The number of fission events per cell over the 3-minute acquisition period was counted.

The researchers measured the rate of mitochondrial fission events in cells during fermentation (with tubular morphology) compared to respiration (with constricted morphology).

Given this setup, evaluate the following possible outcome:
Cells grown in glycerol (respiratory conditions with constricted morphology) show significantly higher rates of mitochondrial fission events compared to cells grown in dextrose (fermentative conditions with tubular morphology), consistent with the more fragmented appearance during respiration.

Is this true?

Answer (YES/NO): NO